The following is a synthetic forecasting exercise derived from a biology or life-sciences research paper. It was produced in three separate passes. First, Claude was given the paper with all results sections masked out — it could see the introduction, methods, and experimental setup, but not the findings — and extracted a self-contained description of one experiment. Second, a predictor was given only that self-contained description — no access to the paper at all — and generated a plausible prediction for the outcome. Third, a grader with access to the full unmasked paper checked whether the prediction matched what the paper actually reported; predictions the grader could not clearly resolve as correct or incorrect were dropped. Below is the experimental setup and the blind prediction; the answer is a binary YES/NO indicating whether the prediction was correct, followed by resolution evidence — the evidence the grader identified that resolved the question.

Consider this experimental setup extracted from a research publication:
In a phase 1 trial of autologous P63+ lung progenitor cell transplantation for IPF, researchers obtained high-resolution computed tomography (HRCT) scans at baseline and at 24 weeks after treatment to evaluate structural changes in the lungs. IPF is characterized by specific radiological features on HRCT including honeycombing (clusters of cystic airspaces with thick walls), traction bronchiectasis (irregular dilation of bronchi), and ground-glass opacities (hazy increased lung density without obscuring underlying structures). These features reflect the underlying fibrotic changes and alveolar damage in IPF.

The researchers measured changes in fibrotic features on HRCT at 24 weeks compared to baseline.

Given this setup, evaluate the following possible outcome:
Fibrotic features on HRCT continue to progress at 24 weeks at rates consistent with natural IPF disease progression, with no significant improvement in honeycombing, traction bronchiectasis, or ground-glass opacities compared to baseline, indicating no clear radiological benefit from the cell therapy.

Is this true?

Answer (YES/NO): NO